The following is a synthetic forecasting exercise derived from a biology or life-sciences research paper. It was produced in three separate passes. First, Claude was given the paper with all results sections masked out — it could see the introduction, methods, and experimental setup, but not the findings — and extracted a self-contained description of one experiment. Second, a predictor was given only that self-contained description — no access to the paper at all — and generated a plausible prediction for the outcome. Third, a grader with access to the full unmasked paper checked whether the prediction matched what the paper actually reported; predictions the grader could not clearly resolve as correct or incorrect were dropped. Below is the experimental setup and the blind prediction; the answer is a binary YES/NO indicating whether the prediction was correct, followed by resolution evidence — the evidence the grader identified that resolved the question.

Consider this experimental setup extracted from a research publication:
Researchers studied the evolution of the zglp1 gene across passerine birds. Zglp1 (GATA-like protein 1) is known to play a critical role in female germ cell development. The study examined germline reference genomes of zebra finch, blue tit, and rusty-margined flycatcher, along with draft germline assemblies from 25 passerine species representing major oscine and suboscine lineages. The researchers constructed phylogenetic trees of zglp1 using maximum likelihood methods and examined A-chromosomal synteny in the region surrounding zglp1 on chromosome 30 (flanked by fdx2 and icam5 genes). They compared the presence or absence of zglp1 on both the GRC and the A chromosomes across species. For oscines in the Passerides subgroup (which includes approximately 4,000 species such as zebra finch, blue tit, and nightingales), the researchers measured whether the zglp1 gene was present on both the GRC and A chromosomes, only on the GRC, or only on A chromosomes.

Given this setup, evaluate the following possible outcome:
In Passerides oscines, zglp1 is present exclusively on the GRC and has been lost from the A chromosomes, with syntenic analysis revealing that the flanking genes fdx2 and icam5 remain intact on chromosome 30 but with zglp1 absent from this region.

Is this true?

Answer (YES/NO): YES